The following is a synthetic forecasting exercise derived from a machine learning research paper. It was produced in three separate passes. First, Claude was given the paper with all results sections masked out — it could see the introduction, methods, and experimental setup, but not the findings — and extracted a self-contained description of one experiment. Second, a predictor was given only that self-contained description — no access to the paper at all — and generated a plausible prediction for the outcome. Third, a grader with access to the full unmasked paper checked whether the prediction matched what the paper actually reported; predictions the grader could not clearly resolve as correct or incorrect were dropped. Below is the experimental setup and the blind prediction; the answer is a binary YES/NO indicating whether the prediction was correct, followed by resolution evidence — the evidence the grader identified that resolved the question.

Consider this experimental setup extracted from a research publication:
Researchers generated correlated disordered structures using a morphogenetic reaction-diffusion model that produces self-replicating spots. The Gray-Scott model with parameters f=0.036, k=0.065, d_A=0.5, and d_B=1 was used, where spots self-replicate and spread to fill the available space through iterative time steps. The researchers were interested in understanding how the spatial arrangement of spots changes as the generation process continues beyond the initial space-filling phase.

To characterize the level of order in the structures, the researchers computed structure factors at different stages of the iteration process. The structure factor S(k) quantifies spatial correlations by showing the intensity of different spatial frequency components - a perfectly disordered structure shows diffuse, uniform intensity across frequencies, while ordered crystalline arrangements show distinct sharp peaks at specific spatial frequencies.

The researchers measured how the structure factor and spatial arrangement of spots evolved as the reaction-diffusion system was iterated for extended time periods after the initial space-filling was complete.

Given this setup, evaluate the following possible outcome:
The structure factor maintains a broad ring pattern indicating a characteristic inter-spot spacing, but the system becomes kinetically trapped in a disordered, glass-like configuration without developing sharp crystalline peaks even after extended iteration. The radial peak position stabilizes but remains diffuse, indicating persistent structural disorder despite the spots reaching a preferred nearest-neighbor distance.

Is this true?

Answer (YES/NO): NO